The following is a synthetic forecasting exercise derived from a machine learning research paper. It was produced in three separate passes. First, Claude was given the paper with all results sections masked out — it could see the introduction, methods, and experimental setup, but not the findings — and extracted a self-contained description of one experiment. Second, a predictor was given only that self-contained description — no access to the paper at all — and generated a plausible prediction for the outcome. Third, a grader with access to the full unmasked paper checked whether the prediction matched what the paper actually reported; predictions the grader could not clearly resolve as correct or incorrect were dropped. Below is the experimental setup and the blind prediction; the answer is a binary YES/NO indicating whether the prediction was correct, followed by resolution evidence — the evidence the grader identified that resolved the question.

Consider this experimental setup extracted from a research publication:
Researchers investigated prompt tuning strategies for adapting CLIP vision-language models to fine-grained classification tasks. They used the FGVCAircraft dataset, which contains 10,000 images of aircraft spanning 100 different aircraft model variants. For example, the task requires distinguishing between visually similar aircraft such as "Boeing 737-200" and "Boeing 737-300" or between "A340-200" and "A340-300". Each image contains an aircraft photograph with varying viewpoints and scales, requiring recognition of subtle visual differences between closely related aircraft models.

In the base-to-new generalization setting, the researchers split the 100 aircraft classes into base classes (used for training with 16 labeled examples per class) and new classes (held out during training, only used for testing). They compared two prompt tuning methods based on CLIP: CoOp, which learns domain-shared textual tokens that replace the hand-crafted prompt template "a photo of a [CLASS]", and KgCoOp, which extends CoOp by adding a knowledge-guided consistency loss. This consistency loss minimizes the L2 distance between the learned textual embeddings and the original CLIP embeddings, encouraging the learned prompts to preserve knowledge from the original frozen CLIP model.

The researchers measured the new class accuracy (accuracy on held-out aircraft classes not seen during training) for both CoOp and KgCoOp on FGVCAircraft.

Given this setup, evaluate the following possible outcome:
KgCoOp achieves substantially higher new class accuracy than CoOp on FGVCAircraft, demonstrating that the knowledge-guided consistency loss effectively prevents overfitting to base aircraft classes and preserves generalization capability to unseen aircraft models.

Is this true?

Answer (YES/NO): NO